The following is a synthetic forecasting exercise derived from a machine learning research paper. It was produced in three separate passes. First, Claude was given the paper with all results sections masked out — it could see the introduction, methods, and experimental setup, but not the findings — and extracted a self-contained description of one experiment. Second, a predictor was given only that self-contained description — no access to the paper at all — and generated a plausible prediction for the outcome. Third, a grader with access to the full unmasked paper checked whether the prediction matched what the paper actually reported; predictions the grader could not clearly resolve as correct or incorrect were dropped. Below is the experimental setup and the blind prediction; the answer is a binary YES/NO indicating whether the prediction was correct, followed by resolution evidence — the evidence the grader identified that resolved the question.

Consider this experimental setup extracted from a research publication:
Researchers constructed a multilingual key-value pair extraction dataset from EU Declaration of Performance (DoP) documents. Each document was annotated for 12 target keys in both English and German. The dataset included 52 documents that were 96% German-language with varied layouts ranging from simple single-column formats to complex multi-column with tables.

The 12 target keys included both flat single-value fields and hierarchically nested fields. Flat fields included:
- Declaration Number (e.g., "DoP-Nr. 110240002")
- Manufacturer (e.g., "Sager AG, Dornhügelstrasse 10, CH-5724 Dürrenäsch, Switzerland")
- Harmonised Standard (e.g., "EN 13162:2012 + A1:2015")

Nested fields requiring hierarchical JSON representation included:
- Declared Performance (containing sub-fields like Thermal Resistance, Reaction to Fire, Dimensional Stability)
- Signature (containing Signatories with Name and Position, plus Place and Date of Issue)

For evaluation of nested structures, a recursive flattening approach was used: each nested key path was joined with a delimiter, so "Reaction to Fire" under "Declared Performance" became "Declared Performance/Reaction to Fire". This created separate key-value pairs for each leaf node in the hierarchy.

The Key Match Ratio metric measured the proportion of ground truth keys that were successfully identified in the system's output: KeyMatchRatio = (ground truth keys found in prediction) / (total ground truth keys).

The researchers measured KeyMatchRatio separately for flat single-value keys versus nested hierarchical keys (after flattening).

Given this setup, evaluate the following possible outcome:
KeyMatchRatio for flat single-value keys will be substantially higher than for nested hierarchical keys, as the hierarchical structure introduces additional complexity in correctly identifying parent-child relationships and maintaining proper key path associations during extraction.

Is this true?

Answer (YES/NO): YES